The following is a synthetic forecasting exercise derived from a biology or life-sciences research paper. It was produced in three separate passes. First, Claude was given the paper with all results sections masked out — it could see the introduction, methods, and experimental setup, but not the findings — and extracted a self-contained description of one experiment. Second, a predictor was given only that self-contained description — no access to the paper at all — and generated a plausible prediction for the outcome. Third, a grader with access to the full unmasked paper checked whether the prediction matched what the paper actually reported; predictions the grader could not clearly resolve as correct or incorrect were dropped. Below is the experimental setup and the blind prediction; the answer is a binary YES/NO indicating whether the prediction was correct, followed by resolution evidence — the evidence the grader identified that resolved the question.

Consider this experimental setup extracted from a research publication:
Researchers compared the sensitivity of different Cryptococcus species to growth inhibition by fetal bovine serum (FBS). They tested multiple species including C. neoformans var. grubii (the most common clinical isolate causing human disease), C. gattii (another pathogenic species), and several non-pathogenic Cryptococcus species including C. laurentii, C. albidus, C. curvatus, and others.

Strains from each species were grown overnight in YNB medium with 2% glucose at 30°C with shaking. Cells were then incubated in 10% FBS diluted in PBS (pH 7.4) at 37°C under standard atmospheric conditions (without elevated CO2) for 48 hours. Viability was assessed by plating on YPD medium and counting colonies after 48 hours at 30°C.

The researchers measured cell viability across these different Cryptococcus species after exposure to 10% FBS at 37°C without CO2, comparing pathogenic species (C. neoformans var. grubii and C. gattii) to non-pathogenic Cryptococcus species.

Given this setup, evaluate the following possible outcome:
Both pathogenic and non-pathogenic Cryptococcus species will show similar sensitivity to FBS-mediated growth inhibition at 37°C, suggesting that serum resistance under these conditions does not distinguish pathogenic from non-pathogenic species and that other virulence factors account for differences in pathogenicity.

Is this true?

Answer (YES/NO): NO